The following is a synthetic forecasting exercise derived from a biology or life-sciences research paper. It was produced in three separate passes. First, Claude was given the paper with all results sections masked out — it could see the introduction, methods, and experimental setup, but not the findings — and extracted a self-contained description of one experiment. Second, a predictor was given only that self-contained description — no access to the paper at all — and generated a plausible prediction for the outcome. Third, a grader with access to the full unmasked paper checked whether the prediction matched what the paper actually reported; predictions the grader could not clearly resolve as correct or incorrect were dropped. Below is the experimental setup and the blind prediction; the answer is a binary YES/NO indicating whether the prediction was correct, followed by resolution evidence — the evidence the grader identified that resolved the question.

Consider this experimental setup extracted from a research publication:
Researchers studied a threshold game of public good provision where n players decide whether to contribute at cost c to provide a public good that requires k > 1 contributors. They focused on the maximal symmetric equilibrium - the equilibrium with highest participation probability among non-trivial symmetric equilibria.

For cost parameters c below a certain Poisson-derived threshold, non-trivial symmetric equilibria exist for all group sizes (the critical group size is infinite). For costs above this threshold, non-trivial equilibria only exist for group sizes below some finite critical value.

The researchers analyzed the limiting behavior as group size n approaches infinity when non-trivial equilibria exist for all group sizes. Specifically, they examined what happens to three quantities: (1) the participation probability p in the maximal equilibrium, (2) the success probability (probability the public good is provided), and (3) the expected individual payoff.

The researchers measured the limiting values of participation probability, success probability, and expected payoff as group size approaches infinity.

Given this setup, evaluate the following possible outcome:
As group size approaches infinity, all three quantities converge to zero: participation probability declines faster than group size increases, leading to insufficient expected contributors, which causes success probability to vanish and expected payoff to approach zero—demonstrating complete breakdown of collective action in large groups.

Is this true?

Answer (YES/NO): NO